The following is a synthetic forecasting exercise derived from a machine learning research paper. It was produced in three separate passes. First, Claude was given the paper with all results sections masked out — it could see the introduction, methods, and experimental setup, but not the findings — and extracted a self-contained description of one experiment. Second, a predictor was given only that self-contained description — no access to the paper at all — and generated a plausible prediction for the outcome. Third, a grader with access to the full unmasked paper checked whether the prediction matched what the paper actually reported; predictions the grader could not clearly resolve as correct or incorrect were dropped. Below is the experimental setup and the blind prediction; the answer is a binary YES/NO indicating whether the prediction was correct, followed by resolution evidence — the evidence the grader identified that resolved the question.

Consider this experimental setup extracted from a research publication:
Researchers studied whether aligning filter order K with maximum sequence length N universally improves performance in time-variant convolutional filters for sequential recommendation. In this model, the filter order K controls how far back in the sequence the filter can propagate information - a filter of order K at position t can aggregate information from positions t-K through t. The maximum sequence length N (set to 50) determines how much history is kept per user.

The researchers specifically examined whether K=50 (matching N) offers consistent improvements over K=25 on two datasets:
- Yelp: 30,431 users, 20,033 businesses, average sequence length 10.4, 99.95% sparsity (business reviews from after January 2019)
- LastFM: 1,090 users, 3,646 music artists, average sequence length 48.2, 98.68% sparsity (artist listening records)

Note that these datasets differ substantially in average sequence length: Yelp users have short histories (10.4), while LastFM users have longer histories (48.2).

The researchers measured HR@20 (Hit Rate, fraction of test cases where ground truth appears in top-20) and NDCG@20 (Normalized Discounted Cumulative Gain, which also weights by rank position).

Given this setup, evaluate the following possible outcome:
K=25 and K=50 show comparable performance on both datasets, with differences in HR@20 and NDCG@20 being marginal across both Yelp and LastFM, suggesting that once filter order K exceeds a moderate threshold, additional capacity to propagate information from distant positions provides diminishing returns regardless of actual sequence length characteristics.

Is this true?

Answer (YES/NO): NO